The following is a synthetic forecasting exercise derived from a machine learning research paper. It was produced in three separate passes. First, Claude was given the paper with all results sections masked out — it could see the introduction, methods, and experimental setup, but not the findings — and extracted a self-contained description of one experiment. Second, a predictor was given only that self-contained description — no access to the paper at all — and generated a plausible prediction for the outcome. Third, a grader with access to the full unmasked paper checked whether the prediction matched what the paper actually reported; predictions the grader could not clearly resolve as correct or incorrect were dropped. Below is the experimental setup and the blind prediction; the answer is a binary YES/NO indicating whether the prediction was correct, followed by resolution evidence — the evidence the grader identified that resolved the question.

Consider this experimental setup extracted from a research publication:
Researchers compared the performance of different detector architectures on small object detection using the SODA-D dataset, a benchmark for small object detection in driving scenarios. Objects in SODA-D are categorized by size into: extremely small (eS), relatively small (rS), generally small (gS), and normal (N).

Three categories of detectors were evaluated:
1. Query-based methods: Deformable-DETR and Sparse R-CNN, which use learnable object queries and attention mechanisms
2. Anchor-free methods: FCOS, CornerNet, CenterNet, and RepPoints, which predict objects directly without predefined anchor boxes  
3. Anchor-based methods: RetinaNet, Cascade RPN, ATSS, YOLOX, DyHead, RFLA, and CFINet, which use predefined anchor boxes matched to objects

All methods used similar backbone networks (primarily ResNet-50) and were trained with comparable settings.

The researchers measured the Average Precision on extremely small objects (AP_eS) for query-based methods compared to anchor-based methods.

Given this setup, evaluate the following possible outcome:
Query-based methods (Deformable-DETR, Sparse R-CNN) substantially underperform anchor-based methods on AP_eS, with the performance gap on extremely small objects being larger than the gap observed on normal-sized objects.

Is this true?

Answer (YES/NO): NO